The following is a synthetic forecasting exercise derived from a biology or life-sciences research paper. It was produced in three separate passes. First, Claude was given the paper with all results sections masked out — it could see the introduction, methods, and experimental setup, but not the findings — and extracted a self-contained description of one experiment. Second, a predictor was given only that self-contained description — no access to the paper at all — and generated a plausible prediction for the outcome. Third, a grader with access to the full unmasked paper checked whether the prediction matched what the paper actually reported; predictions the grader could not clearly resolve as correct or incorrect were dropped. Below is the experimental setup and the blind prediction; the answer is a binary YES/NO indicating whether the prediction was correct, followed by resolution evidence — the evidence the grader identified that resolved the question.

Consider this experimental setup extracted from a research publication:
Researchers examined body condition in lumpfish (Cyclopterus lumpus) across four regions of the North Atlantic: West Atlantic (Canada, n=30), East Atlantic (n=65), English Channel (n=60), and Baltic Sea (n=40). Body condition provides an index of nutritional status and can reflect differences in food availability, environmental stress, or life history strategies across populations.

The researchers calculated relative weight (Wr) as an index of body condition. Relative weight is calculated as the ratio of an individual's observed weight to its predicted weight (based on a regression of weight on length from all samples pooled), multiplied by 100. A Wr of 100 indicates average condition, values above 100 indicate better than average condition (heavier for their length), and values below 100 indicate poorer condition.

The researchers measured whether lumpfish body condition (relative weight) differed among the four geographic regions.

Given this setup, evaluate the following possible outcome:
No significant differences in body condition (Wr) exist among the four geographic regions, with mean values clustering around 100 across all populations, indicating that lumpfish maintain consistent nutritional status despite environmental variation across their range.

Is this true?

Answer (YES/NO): NO